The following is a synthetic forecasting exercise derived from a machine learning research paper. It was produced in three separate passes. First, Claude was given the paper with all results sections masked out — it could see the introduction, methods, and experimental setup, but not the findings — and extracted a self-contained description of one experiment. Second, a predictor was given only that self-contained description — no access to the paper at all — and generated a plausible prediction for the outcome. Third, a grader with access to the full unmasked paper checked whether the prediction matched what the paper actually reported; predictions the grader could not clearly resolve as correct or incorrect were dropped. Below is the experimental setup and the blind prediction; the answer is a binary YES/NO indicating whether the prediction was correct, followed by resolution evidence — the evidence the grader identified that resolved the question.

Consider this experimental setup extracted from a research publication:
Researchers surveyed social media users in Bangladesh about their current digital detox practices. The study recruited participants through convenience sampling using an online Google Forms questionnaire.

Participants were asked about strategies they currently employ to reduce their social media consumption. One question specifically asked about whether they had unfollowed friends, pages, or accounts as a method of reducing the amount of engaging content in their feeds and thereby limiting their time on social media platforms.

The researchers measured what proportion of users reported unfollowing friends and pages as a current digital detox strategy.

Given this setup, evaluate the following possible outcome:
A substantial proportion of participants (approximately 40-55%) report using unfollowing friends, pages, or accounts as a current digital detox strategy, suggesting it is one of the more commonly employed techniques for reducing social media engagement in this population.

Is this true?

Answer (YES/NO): NO